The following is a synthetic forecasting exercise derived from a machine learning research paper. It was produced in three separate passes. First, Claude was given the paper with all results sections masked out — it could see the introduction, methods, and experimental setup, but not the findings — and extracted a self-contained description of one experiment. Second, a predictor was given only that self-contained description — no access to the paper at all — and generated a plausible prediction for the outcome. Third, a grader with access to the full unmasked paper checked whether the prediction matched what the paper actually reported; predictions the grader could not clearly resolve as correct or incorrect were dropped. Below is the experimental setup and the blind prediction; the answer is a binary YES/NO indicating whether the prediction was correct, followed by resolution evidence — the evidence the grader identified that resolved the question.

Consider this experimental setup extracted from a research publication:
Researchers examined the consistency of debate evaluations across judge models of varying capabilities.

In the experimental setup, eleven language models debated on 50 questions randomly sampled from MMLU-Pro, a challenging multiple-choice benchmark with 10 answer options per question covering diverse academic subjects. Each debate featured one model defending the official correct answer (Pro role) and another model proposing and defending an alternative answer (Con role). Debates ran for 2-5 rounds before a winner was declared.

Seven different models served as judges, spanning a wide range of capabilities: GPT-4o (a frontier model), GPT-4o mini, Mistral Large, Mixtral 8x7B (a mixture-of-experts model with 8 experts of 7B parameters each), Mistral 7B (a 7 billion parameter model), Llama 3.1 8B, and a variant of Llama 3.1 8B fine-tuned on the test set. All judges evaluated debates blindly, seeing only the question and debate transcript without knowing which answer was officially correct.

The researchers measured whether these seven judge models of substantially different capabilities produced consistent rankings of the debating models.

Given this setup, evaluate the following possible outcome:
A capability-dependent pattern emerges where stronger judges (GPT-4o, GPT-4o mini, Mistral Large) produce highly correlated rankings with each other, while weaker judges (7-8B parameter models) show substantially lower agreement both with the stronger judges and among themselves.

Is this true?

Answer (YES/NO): NO